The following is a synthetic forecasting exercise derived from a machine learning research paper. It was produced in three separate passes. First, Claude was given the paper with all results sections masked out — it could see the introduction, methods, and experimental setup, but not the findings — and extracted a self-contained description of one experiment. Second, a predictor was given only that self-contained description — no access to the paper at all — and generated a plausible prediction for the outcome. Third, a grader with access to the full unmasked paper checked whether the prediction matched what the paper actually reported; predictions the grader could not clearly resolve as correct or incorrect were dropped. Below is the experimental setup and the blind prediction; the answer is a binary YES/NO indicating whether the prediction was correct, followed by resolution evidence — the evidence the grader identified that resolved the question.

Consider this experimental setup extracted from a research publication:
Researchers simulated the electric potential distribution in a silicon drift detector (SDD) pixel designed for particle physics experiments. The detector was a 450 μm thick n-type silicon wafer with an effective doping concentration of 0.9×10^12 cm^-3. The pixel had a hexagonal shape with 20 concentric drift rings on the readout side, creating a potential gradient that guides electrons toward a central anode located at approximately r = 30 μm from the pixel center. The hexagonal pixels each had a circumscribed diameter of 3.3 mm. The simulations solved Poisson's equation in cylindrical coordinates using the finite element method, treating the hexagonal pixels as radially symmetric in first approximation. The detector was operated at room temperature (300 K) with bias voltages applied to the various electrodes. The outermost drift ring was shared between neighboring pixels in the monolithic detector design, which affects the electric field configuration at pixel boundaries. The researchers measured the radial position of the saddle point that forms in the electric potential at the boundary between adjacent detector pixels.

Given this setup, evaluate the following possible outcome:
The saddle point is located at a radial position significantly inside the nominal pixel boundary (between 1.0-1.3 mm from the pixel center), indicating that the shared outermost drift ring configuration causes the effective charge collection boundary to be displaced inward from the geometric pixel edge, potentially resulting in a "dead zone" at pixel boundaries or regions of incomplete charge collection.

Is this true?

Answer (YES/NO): NO